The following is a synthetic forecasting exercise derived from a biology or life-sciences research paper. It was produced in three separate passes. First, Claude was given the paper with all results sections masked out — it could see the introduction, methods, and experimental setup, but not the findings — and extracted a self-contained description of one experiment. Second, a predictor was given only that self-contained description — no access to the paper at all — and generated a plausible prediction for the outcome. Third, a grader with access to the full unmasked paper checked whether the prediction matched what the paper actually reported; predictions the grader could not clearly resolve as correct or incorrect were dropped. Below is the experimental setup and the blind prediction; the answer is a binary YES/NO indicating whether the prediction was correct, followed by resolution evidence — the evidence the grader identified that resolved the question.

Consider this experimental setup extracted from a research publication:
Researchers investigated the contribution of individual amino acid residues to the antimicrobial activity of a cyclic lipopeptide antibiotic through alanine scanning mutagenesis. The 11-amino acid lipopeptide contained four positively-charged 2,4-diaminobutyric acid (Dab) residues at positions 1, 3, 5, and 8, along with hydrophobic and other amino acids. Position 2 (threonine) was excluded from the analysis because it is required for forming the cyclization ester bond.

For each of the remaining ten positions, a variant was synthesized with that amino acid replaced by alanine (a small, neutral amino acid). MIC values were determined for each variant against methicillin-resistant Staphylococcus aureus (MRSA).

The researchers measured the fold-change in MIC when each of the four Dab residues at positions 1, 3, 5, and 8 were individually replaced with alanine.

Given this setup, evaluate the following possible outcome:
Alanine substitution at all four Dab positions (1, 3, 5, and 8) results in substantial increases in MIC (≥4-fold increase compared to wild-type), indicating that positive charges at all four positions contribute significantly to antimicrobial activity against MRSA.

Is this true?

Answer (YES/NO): NO